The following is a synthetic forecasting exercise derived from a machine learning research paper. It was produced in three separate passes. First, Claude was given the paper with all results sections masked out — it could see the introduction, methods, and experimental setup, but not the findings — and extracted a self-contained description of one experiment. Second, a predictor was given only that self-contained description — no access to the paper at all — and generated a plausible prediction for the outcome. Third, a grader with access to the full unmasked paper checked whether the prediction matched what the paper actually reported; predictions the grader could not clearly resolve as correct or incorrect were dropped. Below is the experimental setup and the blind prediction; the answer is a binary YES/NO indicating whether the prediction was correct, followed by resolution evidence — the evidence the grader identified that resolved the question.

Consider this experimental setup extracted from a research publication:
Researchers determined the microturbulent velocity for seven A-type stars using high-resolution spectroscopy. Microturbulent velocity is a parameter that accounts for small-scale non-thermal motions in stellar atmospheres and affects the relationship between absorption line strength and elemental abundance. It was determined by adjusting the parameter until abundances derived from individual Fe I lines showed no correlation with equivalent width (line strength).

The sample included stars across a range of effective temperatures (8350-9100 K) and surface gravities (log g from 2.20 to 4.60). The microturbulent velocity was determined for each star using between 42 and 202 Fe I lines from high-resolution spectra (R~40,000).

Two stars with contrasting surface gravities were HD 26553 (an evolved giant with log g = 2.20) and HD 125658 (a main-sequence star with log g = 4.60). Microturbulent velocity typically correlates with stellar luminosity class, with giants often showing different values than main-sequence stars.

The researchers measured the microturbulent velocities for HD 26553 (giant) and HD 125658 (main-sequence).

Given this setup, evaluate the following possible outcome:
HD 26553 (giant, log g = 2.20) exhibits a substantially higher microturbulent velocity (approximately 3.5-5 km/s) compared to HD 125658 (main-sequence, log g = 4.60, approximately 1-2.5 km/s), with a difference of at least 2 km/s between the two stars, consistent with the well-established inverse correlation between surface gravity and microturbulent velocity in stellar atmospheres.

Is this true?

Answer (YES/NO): NO